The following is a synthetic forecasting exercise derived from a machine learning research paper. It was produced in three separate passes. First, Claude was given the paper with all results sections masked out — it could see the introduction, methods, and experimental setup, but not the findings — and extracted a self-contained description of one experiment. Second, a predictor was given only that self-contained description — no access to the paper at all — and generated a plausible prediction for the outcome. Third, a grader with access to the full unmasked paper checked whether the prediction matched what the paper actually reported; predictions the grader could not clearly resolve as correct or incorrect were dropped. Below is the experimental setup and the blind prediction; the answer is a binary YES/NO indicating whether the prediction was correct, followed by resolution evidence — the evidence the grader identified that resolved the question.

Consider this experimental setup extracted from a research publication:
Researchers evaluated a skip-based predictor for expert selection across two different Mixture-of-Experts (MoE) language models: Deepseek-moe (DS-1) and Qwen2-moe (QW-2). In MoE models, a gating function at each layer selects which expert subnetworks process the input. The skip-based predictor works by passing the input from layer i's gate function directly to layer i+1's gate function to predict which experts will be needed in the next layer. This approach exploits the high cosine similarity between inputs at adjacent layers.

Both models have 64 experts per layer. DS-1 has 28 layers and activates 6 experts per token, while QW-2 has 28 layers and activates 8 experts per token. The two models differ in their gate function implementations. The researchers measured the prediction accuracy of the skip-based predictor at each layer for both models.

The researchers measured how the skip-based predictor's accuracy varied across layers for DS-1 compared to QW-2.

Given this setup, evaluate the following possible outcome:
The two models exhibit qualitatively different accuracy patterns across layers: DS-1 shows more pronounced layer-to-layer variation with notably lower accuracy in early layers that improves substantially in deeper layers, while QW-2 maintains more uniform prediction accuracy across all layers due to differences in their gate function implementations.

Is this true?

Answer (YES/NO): NO